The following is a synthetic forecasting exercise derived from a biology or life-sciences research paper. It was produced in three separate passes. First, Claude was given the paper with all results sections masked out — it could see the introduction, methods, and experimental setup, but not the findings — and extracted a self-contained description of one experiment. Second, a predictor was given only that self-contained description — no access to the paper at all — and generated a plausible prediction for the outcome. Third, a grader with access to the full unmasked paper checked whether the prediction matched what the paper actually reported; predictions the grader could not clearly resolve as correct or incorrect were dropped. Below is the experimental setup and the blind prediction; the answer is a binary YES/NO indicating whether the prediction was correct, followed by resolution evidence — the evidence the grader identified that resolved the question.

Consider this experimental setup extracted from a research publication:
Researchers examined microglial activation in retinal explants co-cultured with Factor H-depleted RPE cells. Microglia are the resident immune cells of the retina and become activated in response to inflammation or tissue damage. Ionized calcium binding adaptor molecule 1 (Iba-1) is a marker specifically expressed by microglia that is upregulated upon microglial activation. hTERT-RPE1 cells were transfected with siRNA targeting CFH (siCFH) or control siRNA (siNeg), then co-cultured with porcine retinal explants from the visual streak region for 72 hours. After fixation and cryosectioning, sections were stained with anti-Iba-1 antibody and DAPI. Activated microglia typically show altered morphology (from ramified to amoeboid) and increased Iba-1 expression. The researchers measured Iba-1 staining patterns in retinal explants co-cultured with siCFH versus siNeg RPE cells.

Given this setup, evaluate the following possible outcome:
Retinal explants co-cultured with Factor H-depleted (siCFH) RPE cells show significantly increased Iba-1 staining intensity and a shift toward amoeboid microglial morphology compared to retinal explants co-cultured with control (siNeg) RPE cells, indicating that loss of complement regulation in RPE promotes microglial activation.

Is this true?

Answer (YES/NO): NO